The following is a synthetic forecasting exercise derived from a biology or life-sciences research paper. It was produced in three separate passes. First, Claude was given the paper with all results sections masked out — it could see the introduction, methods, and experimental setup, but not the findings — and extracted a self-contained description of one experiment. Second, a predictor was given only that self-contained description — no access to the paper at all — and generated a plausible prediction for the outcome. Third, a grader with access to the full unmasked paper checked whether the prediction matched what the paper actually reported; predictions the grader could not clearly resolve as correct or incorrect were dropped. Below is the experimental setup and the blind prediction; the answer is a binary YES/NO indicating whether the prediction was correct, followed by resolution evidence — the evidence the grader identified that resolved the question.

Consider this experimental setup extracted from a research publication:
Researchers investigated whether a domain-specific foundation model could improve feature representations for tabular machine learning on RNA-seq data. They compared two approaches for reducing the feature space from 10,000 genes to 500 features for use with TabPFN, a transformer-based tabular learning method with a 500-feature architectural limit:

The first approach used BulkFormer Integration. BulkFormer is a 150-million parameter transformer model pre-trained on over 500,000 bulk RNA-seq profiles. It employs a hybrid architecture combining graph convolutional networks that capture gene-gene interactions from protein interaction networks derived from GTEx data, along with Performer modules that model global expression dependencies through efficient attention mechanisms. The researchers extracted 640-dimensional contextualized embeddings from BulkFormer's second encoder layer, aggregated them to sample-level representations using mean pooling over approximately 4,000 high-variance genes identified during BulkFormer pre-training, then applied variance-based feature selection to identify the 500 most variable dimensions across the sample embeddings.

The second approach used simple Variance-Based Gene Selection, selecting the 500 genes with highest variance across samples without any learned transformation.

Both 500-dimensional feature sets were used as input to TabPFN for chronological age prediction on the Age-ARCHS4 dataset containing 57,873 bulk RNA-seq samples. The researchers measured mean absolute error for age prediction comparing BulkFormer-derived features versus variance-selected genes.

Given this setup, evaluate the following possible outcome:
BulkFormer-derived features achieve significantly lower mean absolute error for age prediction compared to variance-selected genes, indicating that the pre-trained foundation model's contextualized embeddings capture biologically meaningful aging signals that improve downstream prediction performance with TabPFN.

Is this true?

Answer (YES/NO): NO